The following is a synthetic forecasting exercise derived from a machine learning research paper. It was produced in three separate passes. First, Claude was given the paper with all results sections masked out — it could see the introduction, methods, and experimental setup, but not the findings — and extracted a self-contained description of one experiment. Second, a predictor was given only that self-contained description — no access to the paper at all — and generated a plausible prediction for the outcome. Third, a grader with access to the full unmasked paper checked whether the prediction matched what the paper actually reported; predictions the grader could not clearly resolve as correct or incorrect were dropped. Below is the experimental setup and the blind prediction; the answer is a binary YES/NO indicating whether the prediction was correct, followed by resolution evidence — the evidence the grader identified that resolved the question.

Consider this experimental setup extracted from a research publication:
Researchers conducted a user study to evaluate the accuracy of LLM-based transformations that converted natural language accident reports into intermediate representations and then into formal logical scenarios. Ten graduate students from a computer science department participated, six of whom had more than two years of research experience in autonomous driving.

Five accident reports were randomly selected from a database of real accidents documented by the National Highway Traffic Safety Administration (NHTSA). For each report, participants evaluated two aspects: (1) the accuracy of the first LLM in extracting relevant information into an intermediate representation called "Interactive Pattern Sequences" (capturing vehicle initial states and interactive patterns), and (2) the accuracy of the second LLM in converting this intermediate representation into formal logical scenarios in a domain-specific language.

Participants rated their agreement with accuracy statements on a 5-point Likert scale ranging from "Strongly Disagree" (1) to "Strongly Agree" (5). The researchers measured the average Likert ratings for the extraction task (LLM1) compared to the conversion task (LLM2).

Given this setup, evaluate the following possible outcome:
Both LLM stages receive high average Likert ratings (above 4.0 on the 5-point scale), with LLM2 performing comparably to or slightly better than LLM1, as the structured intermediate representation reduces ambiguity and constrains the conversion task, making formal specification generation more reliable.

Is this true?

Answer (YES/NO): NO